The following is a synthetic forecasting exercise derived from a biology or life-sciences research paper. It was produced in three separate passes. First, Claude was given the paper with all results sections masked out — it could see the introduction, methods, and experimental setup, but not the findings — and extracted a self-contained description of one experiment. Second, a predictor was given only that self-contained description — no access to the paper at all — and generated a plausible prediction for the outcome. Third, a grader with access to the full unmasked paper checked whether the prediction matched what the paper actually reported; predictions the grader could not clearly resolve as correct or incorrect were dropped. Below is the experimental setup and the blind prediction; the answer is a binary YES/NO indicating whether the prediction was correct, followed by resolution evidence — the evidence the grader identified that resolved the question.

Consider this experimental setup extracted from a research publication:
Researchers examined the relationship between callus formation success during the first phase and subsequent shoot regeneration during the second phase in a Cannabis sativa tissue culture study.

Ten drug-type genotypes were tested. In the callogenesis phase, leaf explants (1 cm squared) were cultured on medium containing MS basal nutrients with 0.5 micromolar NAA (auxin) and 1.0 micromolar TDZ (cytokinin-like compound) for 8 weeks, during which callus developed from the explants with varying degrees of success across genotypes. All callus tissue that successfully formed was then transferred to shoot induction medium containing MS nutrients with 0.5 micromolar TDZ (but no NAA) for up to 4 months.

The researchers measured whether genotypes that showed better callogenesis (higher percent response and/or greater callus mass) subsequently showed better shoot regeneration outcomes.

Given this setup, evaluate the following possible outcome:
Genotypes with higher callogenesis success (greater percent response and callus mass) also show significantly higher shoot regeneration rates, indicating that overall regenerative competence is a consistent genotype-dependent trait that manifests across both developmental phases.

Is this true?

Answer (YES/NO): NO